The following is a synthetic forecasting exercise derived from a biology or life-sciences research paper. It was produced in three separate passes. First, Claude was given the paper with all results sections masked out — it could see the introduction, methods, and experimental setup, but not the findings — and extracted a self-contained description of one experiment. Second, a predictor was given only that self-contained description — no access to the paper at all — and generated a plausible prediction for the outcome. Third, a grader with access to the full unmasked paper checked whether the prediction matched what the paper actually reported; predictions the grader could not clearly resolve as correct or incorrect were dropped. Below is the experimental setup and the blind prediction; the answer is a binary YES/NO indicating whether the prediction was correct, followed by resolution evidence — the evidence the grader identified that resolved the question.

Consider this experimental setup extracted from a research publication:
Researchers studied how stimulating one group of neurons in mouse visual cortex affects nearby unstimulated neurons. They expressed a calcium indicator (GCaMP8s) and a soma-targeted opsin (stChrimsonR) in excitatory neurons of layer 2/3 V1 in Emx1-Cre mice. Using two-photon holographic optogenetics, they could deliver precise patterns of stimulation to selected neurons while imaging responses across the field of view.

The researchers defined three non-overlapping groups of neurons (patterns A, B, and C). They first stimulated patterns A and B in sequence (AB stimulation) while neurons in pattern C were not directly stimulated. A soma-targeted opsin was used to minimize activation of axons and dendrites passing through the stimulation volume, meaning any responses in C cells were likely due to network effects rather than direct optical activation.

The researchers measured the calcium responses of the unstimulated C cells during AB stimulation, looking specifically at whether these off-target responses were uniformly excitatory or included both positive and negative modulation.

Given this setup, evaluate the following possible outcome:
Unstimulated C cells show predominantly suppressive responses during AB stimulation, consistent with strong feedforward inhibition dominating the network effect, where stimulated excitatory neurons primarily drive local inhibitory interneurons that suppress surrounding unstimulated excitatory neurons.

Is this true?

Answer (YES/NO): NO